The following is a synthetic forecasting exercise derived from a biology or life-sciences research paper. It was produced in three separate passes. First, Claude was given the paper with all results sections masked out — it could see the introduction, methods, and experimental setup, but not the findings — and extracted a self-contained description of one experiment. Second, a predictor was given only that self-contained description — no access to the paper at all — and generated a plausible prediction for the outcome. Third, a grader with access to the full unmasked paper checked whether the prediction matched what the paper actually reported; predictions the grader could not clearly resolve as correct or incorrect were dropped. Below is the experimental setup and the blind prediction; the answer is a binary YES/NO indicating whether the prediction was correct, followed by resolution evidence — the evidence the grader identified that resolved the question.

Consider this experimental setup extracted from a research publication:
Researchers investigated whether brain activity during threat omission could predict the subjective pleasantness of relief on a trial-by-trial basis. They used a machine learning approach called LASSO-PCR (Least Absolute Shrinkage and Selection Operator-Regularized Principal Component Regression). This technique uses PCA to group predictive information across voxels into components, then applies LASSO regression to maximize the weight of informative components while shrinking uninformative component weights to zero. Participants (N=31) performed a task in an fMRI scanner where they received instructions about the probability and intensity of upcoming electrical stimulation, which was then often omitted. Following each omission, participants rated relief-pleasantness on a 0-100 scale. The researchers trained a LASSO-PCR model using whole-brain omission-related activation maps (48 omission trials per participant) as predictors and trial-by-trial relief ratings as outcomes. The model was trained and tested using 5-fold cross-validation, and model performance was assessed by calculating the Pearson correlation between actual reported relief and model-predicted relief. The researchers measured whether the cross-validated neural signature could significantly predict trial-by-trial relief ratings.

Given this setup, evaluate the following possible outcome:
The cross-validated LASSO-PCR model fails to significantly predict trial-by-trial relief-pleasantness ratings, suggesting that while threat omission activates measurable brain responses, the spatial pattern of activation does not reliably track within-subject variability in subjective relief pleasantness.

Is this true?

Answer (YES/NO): NO